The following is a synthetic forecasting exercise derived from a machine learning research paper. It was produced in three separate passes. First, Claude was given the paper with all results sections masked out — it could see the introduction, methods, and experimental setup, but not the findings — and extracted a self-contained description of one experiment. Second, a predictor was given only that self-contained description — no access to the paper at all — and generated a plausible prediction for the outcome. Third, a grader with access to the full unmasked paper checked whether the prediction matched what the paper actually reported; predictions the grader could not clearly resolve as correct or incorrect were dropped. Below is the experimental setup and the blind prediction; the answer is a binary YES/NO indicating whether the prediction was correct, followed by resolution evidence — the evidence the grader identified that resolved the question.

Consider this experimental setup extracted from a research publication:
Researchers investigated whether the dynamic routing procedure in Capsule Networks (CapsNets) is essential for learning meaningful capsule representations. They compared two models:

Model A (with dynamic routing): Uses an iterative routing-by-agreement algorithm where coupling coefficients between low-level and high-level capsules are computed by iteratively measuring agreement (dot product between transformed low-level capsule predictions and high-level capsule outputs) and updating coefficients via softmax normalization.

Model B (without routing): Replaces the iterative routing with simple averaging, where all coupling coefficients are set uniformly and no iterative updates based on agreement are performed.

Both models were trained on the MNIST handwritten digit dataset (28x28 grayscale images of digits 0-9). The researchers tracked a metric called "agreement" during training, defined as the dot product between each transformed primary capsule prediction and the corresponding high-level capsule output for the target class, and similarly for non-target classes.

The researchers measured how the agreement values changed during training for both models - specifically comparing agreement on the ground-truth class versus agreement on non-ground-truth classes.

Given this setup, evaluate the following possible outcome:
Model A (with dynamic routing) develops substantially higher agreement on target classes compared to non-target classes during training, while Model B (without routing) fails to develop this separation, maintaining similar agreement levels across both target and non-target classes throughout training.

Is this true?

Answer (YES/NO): NO